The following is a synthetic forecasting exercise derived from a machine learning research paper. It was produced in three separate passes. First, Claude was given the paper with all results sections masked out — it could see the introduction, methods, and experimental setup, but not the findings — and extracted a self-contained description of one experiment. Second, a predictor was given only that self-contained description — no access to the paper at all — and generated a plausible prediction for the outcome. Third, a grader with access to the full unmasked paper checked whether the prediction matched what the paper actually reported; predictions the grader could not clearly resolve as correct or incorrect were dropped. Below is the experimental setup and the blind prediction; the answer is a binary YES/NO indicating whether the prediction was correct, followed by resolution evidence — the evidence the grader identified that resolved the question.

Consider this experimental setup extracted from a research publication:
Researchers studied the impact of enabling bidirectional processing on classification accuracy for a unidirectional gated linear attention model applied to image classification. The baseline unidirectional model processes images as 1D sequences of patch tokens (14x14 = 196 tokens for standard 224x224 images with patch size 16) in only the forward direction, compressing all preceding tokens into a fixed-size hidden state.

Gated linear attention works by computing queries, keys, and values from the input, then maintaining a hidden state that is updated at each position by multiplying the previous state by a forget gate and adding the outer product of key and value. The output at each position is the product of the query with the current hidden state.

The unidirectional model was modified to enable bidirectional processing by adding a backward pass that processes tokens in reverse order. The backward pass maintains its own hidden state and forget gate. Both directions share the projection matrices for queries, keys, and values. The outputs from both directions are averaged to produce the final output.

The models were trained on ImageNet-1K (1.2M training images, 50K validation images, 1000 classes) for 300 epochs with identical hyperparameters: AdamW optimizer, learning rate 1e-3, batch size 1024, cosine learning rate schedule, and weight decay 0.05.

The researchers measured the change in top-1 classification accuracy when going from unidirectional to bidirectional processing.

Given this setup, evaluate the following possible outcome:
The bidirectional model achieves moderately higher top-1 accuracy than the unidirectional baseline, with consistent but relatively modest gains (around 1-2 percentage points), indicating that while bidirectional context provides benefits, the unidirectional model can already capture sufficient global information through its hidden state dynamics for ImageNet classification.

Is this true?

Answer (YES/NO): YES